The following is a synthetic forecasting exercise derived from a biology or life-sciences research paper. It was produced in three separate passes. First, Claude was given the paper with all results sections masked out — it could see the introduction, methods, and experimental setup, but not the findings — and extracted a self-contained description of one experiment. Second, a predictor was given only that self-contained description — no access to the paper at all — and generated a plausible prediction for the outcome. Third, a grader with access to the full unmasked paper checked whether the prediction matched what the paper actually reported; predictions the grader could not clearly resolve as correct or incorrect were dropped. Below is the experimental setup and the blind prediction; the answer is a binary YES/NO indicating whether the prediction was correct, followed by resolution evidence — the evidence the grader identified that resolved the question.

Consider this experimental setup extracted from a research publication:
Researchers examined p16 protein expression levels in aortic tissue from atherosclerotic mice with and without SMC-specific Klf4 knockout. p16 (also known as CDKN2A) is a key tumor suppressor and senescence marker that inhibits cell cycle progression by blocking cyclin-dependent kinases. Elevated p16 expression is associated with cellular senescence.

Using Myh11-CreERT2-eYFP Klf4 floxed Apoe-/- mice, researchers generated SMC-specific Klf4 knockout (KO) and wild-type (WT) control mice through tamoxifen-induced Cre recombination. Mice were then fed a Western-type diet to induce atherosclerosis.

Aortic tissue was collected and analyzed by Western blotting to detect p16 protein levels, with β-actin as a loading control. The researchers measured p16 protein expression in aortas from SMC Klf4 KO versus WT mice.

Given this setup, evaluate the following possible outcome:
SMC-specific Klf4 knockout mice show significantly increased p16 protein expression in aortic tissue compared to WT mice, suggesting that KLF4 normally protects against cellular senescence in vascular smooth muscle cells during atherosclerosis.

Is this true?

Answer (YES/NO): NO